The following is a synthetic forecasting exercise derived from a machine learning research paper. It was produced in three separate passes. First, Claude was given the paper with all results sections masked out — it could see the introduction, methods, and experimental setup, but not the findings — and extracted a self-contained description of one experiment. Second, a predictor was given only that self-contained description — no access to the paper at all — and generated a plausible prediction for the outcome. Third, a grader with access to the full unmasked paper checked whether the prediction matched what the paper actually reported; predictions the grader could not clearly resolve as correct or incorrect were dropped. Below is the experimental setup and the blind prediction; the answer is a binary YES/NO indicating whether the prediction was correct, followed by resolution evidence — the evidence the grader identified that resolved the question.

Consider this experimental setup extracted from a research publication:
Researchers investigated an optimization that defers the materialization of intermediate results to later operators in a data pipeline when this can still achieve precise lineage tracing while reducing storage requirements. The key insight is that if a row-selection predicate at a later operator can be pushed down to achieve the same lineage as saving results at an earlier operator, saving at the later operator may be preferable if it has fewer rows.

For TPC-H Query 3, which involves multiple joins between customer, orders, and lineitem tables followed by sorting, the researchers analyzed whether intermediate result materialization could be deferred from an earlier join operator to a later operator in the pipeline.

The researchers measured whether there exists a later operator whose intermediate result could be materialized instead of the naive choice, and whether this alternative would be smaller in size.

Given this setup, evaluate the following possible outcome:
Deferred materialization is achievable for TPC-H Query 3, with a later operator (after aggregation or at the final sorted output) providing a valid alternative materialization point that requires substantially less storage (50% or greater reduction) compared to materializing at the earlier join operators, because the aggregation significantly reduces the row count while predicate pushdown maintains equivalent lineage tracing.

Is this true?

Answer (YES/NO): YES